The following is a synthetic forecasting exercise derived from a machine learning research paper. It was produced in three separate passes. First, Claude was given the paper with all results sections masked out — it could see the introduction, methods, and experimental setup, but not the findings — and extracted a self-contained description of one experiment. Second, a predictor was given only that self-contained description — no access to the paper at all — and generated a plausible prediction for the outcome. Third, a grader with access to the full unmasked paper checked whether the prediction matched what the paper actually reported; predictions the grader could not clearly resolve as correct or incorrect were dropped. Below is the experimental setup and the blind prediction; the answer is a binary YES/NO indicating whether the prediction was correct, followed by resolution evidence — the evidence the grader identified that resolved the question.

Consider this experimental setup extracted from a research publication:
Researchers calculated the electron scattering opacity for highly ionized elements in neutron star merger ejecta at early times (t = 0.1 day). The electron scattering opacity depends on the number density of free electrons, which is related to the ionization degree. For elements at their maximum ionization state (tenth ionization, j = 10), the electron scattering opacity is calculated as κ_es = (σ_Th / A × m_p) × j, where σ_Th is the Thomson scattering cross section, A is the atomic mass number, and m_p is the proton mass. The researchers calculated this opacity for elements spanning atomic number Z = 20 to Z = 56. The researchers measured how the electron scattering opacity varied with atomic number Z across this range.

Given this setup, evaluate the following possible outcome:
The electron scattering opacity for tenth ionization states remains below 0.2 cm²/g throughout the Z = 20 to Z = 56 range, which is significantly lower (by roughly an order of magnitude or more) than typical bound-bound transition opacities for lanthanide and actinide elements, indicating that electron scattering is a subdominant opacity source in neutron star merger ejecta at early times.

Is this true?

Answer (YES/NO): NO